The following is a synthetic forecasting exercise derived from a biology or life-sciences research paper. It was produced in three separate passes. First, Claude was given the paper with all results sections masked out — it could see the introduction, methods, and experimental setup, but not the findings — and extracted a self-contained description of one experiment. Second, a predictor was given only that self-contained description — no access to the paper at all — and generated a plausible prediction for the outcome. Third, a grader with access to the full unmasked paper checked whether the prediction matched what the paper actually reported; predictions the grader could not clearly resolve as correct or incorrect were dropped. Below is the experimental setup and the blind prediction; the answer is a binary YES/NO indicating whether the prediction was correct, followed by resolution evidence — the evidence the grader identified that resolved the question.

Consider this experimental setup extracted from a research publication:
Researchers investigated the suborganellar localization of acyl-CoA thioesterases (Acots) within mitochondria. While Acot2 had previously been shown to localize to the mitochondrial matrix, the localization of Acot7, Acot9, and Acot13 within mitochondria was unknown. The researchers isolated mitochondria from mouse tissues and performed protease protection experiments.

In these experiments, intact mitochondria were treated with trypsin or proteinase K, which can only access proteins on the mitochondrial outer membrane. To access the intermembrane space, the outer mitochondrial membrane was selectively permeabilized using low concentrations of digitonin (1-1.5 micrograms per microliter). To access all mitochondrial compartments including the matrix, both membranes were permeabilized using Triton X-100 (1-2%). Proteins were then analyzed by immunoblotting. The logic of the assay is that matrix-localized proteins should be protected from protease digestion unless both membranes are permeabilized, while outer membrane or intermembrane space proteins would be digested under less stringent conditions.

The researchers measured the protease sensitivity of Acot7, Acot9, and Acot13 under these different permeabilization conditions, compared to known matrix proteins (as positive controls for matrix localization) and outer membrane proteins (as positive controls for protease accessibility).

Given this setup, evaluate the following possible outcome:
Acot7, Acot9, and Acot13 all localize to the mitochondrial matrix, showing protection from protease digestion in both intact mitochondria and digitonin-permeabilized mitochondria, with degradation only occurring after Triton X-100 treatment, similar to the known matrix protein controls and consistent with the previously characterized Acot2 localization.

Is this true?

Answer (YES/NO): YES